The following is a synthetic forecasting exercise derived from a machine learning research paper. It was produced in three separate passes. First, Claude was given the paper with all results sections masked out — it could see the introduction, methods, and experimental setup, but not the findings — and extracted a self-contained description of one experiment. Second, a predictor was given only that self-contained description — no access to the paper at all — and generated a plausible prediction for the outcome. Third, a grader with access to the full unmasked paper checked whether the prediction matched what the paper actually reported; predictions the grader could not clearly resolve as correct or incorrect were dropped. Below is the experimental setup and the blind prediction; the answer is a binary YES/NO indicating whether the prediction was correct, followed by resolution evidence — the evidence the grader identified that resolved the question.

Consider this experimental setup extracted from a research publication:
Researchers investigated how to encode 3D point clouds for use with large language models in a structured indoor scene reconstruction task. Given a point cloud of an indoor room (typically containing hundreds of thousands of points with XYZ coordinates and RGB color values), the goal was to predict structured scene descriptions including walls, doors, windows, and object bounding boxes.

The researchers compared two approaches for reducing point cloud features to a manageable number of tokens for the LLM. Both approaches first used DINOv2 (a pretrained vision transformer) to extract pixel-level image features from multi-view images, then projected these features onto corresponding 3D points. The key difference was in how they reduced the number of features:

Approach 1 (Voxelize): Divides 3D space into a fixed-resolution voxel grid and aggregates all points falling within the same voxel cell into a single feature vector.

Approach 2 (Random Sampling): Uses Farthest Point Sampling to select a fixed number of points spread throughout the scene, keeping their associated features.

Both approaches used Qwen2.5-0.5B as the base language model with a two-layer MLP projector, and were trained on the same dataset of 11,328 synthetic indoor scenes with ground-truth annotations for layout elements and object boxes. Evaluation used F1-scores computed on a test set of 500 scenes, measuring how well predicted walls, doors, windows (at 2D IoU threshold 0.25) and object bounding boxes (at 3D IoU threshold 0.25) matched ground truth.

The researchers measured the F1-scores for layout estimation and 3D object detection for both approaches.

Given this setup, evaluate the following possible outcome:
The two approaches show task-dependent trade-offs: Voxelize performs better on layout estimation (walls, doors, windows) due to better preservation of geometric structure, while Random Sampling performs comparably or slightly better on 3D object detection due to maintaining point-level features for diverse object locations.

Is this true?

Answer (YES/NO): NO